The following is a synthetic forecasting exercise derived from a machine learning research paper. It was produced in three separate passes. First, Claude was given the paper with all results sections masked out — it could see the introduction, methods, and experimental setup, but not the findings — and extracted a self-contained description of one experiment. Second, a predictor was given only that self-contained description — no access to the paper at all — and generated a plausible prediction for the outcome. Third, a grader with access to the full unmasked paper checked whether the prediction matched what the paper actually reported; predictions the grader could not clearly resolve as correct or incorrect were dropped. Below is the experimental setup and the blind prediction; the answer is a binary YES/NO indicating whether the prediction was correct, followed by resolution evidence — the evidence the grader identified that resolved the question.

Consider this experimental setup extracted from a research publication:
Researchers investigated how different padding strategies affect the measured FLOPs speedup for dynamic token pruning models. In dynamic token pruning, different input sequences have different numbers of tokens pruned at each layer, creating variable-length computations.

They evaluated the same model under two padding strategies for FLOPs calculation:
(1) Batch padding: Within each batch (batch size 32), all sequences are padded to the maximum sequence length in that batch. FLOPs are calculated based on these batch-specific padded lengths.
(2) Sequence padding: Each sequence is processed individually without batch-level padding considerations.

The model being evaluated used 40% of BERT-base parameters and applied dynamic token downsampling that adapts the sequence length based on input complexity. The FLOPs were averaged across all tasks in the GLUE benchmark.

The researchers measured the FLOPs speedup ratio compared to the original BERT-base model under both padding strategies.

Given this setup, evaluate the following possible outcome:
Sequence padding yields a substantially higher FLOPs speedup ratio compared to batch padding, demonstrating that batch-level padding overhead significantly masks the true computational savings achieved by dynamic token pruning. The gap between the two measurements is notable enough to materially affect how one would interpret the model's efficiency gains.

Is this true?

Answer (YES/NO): YES